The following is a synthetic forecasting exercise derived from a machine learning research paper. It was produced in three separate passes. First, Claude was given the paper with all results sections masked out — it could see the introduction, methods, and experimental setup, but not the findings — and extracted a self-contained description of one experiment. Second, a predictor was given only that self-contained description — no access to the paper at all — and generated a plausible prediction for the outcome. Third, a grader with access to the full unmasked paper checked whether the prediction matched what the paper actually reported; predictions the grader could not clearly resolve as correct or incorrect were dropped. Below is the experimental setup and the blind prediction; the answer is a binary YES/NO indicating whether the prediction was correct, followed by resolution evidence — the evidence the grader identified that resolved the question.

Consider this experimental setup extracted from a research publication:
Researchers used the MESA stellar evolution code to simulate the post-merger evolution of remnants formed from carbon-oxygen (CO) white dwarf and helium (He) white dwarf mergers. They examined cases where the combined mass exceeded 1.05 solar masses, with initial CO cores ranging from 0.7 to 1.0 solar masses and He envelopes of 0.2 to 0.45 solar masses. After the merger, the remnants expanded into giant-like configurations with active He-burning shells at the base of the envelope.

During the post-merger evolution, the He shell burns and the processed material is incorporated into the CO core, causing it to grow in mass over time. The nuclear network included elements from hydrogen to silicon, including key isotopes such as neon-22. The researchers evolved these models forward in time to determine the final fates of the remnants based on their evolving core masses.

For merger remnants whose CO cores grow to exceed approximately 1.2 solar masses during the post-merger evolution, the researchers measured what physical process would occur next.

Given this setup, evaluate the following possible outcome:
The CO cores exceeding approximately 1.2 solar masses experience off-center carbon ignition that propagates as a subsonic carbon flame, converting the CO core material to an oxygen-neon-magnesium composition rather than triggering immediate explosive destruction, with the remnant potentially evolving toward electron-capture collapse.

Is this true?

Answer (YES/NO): NO